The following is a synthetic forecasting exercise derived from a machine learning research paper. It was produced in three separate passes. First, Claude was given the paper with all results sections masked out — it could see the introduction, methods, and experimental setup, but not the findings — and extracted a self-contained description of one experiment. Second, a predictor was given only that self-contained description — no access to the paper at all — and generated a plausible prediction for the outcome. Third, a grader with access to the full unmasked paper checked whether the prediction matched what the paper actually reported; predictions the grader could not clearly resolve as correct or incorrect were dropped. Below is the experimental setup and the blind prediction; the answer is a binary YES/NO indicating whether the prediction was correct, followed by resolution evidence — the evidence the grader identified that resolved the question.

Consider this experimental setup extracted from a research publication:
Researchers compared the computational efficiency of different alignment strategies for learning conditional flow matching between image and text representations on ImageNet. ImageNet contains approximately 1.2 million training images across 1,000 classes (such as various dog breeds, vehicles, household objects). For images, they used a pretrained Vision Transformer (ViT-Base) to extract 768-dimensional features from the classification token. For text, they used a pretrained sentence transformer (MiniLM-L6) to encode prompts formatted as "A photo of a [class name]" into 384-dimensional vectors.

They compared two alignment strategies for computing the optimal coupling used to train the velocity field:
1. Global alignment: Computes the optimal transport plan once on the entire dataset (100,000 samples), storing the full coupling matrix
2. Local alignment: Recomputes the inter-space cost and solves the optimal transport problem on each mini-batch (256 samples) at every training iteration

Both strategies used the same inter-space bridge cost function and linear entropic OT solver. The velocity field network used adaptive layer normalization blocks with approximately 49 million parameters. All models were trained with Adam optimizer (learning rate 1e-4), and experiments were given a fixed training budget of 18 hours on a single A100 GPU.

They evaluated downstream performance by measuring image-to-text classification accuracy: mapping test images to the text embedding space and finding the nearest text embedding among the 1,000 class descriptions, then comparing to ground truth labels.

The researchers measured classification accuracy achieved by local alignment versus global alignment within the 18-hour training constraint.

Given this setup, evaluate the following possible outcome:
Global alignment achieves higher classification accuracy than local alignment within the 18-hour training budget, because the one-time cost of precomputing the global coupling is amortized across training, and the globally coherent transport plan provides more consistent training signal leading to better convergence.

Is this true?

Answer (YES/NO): YES